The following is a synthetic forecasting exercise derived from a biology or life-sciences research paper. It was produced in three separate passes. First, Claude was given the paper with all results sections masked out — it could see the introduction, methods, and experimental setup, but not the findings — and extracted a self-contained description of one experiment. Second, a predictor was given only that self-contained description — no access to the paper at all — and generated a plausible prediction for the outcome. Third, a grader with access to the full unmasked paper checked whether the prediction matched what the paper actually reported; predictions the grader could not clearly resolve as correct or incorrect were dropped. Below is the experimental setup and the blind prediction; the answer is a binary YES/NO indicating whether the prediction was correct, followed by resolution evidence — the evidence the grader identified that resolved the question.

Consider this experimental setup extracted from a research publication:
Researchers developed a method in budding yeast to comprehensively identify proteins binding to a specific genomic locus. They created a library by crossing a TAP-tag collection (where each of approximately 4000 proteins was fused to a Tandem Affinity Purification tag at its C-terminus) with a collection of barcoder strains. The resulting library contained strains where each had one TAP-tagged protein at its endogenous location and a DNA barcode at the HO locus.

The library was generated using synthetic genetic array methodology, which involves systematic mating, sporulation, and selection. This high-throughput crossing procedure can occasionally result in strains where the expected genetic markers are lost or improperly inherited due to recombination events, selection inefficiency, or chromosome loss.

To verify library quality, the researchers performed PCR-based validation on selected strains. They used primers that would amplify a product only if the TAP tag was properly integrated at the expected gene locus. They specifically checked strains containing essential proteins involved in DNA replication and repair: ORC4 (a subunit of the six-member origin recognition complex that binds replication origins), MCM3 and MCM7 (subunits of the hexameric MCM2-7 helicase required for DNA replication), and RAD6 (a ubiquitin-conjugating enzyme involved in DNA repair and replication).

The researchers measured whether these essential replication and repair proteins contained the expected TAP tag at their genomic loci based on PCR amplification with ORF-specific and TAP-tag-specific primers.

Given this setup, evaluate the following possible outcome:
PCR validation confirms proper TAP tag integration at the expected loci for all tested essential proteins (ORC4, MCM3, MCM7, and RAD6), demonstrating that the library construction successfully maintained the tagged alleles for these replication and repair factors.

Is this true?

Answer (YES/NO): NO